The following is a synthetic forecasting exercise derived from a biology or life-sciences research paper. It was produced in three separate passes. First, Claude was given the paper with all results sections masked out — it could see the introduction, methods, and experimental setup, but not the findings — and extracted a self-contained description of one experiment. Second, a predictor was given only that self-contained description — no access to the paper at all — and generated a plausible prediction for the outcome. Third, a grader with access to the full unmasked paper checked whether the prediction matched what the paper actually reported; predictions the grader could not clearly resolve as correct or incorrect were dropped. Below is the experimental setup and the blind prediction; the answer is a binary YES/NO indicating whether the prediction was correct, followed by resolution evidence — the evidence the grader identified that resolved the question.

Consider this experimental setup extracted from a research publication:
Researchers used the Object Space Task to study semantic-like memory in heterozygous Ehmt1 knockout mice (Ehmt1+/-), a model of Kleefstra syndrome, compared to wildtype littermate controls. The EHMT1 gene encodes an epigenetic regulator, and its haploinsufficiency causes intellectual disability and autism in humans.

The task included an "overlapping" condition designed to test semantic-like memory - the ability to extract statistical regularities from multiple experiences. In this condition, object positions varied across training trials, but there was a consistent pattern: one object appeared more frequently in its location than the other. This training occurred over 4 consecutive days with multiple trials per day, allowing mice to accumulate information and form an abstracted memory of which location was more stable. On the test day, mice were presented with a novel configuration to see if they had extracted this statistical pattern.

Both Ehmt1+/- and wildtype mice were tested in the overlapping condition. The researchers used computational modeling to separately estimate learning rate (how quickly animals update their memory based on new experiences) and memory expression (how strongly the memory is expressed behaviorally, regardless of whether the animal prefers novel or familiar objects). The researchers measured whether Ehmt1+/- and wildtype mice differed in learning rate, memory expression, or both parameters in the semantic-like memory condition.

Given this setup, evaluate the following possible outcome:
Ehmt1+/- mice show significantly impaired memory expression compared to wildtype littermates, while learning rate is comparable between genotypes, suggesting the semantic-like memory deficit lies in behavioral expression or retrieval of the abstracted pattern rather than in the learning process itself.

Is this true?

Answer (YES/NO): NO